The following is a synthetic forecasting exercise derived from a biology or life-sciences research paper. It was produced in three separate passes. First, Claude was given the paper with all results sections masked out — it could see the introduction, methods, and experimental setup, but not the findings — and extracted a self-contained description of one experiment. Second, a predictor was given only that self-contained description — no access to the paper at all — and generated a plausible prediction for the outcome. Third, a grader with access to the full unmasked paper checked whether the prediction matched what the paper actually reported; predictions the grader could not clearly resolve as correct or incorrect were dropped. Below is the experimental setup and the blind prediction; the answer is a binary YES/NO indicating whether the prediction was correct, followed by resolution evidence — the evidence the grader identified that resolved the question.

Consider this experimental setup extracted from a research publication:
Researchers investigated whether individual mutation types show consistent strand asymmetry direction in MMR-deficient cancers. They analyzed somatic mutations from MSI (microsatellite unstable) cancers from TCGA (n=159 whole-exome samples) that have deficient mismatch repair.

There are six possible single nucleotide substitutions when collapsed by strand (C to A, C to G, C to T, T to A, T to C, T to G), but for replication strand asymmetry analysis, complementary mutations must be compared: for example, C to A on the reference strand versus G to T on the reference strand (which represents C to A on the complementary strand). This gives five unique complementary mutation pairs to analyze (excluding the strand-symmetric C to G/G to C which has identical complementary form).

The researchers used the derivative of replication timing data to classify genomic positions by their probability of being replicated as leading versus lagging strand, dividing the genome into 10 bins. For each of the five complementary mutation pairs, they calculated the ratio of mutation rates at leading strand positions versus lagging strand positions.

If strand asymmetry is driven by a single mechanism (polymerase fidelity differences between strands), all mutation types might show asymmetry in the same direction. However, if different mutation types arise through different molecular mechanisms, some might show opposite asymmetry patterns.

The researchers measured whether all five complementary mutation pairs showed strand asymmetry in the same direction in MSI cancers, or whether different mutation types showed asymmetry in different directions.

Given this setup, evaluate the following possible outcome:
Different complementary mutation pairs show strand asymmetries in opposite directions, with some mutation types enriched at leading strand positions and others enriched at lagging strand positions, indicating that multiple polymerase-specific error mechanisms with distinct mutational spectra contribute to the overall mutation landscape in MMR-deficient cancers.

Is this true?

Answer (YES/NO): NO